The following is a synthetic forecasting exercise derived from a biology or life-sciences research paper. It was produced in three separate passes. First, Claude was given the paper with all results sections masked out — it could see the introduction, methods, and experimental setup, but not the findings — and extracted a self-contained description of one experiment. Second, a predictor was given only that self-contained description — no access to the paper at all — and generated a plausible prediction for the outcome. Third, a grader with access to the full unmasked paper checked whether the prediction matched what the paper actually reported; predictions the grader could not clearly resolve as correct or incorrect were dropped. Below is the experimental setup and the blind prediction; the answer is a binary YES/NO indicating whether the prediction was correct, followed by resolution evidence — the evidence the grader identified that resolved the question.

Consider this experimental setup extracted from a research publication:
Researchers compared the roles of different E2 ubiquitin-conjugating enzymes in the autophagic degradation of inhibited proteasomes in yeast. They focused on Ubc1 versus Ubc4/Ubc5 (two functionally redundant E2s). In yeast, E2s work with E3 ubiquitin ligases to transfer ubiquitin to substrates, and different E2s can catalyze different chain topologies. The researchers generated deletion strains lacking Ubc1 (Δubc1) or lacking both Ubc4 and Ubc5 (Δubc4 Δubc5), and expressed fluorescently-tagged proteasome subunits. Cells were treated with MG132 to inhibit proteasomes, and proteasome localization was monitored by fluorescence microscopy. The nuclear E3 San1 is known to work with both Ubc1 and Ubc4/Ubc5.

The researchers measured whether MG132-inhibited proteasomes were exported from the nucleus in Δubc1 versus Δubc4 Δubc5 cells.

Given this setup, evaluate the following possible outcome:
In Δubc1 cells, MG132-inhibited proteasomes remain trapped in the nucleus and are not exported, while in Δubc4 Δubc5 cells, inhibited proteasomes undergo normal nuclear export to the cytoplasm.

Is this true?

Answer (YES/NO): NO